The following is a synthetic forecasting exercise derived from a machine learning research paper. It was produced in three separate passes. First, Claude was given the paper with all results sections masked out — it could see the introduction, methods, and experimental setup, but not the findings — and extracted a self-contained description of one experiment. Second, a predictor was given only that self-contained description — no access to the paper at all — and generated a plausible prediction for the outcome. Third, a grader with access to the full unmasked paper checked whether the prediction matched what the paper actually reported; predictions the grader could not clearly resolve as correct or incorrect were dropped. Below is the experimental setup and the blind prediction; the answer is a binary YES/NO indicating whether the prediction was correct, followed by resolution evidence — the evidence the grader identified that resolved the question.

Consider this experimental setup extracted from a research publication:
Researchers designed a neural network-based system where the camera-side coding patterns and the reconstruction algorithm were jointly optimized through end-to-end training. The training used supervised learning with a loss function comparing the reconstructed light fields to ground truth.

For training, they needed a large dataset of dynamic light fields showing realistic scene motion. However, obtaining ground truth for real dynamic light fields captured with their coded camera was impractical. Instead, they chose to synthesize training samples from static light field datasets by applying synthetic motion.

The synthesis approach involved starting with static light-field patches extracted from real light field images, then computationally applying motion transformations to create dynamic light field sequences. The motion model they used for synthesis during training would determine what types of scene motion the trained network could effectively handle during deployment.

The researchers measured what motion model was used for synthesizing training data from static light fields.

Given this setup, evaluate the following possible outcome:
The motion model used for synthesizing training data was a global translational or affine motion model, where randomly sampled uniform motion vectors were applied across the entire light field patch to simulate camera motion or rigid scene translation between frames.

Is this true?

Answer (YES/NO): NO